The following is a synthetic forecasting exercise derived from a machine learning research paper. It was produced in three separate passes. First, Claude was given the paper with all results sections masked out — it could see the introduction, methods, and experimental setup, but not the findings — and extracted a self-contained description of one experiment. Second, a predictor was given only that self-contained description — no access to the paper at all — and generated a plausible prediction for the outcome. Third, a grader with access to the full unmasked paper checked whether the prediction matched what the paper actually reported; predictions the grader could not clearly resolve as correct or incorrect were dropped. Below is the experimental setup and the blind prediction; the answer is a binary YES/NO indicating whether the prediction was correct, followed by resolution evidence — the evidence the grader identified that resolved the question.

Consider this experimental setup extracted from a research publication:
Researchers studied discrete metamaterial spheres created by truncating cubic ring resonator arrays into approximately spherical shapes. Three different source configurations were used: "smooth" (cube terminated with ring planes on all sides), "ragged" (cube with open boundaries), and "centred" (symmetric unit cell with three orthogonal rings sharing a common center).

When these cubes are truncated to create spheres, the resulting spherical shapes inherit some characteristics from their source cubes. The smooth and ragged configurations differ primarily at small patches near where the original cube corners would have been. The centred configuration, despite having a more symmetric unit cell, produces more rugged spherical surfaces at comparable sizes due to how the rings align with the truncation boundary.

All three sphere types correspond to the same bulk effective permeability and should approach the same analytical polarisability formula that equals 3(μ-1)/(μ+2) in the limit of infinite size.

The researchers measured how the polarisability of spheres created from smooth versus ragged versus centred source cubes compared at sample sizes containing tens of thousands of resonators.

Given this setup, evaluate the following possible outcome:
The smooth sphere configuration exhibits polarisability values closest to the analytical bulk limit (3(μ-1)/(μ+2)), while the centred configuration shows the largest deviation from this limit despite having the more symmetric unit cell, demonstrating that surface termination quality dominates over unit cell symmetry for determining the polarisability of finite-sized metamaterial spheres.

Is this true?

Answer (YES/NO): NO